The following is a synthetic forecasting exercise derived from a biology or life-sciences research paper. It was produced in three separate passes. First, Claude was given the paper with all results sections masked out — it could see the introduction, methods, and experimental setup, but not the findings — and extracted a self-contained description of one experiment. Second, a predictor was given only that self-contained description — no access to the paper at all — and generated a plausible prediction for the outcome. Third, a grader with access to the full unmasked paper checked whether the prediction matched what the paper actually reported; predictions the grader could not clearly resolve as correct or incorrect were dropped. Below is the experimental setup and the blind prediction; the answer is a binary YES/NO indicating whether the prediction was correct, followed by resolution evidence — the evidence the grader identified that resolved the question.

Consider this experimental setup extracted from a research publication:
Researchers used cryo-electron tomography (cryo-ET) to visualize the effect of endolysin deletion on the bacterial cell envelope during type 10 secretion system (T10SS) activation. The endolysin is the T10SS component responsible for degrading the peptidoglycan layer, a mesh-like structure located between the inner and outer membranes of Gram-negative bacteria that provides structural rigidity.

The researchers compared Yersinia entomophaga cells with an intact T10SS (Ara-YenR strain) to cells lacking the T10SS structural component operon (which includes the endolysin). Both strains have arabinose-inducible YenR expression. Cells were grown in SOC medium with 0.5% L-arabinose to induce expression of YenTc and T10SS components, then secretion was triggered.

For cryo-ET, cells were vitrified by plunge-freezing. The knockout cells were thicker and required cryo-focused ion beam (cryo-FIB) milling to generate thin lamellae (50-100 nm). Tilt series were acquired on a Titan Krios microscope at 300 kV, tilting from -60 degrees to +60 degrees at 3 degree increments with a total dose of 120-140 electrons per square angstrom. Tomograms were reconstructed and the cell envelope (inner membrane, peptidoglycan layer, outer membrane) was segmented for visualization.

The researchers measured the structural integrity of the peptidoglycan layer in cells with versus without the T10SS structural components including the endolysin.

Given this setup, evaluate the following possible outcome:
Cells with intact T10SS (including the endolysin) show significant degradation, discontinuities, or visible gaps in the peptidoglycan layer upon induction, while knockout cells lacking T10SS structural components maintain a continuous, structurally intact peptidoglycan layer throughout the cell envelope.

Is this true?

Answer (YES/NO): YES